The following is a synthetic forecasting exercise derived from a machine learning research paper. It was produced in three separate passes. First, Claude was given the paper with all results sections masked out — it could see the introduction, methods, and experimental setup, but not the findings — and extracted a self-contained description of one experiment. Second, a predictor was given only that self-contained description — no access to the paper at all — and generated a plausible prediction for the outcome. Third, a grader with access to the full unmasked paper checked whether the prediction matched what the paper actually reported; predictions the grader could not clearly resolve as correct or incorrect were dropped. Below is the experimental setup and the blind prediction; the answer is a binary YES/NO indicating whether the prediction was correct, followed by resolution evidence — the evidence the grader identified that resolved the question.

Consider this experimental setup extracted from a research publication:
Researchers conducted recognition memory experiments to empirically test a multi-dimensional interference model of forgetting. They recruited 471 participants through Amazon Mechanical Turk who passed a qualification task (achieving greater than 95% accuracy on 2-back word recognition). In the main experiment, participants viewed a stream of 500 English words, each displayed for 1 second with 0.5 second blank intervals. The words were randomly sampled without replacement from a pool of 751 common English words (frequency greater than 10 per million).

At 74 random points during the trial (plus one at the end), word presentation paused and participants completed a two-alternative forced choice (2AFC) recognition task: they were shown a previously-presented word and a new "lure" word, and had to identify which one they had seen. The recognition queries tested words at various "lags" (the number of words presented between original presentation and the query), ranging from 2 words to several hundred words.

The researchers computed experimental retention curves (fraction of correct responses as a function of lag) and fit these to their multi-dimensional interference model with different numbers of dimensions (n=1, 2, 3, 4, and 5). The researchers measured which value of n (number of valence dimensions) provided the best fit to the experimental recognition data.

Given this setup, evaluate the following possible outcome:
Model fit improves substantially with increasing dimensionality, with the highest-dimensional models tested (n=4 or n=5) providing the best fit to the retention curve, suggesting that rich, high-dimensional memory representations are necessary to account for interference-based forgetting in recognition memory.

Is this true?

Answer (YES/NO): YES